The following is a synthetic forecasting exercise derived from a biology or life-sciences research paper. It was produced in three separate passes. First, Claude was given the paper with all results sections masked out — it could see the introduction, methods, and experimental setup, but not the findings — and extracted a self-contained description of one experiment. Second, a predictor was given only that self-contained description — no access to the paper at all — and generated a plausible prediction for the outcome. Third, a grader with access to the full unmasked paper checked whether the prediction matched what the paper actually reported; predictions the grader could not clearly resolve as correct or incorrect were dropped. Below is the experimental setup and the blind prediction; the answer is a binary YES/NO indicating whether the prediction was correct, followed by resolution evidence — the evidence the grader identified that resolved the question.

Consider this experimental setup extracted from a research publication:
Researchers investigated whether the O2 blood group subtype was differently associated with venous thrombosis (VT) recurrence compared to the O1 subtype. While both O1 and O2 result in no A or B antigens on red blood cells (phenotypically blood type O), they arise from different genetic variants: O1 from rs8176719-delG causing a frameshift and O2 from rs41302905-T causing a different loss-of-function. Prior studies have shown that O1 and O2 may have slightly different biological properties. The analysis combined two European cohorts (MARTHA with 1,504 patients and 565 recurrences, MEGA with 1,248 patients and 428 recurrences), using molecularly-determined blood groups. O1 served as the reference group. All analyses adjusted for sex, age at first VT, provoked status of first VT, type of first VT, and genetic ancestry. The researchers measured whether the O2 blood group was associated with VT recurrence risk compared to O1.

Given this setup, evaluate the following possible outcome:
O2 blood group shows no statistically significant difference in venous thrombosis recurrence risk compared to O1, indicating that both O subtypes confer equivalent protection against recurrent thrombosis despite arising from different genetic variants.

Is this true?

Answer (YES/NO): YES